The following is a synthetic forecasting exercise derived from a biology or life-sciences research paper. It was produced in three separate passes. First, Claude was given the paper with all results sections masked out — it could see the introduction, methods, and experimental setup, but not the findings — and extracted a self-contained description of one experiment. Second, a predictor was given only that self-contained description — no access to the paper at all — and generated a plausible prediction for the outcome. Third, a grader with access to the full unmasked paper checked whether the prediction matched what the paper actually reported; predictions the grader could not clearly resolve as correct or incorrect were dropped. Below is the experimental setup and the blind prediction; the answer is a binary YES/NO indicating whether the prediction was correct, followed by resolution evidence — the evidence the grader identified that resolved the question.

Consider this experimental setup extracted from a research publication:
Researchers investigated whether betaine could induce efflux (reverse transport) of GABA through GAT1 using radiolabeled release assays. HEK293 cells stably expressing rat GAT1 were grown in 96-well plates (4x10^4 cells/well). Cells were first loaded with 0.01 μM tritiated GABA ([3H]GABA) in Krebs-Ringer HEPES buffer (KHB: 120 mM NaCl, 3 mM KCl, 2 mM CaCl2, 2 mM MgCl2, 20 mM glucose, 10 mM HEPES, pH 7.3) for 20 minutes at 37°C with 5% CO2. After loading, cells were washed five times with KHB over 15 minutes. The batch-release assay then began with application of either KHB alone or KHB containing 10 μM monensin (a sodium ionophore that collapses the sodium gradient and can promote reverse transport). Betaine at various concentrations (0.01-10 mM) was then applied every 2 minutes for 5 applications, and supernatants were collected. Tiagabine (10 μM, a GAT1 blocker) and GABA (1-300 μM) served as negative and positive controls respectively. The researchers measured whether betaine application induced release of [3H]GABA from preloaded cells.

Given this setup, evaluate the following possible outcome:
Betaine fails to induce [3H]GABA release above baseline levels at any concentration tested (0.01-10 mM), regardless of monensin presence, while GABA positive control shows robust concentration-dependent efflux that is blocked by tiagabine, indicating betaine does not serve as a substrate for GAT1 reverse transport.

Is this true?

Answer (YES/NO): NO